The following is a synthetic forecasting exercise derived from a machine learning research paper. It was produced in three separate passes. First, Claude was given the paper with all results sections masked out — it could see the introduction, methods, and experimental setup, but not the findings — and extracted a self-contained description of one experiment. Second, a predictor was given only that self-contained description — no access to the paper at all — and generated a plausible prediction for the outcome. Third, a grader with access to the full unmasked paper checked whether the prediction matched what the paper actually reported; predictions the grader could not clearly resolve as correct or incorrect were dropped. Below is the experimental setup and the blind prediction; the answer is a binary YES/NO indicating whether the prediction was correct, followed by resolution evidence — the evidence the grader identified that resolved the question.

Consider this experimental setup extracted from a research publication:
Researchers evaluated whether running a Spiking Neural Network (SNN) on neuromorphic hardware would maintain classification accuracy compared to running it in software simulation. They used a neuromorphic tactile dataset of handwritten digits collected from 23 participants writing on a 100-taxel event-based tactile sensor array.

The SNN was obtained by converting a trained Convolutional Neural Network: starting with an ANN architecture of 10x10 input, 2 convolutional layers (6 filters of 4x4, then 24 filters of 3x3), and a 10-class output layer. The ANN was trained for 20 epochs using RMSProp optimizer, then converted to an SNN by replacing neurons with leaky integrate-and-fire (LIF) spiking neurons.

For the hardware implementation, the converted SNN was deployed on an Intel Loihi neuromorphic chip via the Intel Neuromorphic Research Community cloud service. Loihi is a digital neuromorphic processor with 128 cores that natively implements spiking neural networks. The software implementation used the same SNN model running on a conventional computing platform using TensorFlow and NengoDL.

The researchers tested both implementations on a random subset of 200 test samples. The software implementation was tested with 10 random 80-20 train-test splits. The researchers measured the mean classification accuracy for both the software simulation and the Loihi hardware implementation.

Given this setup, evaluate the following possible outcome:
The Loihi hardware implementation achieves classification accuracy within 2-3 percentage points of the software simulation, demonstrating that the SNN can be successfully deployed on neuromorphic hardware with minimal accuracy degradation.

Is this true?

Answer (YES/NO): YES